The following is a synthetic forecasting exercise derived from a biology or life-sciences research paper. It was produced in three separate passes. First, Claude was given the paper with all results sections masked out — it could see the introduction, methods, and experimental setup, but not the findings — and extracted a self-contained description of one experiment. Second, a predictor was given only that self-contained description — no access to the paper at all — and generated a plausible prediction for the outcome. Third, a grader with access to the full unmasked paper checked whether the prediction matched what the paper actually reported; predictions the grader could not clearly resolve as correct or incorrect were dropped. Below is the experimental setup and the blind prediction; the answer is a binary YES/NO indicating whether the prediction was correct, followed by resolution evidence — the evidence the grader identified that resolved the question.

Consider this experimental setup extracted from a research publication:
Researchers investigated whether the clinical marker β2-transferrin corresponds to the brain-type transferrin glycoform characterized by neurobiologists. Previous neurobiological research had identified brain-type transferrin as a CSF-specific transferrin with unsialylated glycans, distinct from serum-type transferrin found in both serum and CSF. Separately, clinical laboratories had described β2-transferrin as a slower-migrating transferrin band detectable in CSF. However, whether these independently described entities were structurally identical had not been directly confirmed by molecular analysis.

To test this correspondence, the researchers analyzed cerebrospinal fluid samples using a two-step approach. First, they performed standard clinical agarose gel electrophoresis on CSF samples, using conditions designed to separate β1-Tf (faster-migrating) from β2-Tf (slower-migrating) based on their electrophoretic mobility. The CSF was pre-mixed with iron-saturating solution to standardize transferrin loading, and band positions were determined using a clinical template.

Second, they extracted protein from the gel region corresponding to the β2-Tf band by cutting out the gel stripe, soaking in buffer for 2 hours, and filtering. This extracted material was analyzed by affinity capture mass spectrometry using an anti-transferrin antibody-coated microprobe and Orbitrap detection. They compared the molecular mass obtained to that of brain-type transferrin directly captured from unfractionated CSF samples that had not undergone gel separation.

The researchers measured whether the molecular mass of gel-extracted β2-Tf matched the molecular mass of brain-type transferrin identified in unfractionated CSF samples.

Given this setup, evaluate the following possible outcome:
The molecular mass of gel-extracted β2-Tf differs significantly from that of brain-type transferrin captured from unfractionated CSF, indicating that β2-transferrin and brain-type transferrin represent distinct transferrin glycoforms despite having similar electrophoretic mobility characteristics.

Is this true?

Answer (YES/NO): NO